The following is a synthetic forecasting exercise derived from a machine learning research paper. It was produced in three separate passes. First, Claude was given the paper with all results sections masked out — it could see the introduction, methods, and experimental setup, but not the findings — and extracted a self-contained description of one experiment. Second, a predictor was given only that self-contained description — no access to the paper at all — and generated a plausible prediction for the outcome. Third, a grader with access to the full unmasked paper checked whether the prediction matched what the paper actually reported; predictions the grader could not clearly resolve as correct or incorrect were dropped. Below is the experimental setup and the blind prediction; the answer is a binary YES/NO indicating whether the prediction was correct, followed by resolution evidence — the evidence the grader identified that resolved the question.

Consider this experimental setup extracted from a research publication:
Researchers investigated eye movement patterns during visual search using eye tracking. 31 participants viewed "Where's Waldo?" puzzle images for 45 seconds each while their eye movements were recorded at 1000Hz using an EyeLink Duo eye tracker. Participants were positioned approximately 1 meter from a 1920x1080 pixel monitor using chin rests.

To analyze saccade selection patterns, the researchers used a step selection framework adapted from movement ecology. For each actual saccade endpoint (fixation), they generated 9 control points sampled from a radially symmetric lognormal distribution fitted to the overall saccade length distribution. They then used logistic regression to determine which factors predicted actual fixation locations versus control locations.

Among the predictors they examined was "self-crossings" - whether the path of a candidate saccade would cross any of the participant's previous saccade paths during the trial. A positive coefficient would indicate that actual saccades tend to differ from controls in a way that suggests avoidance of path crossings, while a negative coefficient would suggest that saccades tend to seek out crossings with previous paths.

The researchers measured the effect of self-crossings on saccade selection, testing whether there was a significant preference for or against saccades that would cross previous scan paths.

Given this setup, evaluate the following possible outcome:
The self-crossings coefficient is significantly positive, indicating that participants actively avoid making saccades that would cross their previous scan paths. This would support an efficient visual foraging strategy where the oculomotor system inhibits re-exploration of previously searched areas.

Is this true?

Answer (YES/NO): YES